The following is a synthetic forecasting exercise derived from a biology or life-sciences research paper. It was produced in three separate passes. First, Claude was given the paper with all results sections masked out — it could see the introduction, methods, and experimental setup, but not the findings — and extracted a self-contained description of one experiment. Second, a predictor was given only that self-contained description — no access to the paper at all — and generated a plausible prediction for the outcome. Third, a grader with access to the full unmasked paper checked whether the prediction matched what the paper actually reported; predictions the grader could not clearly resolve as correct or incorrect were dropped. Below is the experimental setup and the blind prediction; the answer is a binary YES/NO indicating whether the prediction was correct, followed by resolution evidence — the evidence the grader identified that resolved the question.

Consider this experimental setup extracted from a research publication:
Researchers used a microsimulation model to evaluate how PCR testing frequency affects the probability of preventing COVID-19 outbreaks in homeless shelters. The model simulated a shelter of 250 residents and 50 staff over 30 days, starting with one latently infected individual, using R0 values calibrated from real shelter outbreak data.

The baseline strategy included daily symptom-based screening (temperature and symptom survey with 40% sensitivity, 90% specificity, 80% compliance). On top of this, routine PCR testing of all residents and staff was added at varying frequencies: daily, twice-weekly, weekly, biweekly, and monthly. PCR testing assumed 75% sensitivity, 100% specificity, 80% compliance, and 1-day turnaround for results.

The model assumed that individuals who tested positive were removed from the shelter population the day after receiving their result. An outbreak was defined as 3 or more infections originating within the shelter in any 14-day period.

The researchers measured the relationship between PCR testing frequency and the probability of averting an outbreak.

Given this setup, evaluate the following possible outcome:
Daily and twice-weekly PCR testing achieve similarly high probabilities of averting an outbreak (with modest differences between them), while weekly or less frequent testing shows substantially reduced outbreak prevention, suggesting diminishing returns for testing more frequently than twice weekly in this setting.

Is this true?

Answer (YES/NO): NO